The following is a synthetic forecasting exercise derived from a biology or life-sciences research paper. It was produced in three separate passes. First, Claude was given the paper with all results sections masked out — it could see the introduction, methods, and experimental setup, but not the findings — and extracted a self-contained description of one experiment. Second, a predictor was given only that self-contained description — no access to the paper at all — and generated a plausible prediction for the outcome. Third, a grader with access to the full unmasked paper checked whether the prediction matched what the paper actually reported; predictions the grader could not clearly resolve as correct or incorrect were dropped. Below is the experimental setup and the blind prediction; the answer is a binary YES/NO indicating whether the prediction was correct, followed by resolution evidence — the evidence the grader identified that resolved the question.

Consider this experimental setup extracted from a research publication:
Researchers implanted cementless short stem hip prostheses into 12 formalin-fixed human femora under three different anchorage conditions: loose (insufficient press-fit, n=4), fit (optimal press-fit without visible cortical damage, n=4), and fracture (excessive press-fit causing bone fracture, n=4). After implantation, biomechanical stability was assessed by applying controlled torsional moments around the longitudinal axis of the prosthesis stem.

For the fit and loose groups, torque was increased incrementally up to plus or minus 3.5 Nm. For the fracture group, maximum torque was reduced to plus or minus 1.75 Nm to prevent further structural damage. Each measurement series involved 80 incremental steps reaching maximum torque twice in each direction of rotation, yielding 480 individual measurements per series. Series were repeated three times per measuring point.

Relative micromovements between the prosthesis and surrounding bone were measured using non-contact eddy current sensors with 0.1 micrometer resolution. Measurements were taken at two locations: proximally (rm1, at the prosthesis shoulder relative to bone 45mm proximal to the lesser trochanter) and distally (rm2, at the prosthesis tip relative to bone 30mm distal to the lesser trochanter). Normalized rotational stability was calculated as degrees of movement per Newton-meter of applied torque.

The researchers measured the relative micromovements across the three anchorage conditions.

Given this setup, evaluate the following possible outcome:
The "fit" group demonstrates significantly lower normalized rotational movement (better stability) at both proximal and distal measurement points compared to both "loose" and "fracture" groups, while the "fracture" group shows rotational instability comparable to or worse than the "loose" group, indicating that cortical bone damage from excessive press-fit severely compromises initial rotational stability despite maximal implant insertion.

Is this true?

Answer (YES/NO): NO